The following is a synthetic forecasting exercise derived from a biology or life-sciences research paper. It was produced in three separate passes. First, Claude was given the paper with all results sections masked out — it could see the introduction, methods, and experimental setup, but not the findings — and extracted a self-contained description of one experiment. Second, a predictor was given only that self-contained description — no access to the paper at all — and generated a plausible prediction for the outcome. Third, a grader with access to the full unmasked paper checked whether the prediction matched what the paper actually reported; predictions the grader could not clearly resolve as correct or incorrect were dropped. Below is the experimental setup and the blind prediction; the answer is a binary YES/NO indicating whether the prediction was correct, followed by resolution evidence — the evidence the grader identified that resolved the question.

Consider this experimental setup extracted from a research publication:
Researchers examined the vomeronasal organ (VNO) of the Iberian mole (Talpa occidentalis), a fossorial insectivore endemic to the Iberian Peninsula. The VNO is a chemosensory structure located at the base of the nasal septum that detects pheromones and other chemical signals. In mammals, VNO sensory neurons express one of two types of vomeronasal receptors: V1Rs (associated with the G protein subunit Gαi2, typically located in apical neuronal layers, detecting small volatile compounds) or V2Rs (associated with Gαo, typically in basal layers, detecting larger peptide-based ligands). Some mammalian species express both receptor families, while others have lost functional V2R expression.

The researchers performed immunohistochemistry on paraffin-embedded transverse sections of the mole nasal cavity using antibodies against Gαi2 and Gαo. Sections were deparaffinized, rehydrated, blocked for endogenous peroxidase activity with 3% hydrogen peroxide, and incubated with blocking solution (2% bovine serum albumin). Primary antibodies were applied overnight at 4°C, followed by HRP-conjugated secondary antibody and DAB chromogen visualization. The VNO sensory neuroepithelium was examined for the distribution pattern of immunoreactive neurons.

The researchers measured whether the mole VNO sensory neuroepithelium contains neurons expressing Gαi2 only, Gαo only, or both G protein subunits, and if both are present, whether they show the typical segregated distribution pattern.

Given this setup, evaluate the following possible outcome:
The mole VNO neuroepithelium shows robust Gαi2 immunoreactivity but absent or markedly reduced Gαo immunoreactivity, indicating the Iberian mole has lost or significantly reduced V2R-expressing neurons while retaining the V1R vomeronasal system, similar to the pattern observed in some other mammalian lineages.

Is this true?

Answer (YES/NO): NO